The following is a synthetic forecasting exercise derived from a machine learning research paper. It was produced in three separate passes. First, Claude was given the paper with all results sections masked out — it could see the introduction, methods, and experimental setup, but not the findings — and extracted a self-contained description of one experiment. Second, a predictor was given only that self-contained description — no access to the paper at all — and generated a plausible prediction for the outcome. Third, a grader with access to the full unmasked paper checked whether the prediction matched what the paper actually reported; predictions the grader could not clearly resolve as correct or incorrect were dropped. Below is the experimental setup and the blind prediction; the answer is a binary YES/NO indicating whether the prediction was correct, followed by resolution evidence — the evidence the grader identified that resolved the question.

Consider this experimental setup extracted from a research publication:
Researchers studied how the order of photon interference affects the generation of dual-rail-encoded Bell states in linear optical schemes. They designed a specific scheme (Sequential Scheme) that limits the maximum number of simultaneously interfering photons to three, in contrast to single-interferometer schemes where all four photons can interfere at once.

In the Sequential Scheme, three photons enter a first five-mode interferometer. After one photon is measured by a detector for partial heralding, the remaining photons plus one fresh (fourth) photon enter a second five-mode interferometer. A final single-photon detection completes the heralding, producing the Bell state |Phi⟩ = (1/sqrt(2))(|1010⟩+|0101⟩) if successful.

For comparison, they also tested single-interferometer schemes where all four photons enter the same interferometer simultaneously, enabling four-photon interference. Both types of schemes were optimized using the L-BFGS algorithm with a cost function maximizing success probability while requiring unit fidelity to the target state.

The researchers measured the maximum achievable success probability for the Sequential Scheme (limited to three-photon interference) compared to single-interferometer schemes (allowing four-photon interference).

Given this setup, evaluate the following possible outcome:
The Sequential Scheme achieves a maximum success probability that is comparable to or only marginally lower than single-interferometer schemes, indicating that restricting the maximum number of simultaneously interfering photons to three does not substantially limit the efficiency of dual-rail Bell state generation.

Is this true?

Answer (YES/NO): NO